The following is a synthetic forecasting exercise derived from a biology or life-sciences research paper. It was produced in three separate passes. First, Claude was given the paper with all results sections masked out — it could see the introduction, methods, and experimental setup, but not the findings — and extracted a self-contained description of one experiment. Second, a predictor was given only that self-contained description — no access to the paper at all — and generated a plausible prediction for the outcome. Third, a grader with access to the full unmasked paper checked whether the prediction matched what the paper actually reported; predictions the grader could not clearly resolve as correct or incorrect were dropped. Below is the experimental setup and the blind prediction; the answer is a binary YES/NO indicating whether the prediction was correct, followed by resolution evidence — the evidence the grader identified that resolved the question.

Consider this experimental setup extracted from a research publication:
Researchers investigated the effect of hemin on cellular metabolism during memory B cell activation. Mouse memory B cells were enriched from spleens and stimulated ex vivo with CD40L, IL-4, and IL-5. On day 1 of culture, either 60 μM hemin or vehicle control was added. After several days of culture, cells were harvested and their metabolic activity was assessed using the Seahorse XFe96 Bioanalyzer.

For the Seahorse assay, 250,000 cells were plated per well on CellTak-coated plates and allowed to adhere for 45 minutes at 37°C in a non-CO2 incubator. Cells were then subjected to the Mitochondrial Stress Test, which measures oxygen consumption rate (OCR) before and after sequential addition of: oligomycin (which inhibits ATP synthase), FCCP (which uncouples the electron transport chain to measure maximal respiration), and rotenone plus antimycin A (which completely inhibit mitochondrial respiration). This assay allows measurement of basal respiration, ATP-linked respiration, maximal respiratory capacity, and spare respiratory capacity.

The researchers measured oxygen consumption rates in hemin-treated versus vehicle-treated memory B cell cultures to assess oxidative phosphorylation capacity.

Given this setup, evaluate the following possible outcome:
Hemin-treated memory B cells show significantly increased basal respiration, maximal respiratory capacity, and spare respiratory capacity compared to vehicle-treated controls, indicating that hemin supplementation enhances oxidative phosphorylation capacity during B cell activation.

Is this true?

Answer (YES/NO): YES